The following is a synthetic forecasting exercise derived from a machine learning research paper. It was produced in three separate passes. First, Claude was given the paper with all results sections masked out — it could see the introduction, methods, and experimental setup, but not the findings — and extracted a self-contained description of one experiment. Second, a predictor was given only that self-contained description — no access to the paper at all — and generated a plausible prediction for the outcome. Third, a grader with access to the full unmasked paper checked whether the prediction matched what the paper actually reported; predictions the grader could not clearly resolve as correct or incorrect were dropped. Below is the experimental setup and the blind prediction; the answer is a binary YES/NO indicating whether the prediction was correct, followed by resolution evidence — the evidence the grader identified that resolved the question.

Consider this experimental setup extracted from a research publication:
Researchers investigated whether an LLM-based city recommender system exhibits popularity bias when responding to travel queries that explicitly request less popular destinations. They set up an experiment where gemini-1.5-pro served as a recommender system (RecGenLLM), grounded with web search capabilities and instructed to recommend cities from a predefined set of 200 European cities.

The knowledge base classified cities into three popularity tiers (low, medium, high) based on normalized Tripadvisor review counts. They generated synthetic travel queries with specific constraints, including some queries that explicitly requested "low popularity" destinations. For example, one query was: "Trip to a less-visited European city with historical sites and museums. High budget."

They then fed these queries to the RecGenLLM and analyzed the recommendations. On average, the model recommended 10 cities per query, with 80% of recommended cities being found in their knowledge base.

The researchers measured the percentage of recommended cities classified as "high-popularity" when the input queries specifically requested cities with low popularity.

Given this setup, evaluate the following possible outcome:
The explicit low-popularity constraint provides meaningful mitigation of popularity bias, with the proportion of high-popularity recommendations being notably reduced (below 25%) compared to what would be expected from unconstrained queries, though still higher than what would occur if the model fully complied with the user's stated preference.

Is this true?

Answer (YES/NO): NO